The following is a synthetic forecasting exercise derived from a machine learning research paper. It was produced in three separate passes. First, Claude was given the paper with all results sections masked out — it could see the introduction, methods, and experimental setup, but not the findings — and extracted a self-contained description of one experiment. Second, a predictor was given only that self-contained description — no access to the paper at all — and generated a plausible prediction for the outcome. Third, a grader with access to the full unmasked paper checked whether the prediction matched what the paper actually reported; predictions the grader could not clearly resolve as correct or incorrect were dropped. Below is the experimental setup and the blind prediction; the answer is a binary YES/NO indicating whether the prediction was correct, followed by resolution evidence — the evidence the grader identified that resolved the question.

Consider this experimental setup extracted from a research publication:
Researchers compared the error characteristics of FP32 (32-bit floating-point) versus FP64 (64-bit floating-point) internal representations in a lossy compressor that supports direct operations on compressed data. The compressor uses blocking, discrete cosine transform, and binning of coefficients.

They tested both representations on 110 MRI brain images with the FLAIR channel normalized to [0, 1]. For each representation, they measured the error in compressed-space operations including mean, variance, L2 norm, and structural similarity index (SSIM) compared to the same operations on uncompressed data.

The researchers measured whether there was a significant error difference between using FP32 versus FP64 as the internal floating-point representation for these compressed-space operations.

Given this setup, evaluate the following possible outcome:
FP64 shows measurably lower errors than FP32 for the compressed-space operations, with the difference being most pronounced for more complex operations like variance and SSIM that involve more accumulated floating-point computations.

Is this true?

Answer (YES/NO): NO